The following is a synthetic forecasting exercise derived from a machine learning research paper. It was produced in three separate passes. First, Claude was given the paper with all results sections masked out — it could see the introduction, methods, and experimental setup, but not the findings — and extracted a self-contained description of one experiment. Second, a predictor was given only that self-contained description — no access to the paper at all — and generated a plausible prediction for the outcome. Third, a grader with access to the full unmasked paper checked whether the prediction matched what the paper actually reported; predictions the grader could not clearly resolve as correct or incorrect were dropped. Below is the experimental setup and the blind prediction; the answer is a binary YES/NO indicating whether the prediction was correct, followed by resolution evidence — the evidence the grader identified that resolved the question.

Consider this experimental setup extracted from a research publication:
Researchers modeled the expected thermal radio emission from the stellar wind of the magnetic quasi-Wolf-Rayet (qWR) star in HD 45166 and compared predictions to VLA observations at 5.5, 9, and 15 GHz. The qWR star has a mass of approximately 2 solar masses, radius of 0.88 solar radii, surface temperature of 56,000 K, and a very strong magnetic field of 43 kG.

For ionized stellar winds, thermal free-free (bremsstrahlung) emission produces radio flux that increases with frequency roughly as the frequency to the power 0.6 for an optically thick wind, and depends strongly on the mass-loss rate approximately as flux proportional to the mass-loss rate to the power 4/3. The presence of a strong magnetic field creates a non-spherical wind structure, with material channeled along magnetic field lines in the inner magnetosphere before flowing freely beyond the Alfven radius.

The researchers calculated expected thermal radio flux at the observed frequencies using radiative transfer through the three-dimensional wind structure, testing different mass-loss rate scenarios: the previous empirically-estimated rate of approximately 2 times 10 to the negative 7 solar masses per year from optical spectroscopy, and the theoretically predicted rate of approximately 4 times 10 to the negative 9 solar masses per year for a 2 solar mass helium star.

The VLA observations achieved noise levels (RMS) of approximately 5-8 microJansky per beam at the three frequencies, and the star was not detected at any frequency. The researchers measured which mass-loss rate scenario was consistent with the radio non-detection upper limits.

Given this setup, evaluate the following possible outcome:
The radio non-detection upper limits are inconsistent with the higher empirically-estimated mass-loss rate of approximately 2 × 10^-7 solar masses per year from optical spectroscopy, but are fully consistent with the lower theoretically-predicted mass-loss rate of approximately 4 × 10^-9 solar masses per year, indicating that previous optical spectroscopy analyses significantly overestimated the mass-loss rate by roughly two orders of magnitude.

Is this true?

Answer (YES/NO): NO